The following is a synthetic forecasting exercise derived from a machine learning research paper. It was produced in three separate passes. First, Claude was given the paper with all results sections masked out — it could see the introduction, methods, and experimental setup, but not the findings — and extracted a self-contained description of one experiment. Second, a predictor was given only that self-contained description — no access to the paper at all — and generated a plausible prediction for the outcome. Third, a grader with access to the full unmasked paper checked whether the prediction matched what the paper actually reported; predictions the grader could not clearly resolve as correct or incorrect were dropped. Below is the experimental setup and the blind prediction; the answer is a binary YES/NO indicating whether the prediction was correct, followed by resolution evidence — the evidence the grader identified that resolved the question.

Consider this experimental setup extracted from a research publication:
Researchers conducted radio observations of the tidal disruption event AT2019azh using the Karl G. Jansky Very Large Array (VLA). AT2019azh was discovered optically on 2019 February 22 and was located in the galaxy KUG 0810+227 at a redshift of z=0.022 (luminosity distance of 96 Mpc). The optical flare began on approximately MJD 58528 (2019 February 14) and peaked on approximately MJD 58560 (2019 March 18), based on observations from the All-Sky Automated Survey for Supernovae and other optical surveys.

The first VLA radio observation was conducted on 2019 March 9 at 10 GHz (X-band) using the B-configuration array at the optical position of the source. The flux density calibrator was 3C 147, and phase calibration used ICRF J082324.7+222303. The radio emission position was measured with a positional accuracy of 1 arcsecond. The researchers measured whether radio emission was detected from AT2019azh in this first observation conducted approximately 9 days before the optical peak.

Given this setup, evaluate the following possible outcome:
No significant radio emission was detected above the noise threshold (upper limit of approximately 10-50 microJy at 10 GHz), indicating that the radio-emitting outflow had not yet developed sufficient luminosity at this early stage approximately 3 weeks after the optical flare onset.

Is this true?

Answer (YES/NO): NO